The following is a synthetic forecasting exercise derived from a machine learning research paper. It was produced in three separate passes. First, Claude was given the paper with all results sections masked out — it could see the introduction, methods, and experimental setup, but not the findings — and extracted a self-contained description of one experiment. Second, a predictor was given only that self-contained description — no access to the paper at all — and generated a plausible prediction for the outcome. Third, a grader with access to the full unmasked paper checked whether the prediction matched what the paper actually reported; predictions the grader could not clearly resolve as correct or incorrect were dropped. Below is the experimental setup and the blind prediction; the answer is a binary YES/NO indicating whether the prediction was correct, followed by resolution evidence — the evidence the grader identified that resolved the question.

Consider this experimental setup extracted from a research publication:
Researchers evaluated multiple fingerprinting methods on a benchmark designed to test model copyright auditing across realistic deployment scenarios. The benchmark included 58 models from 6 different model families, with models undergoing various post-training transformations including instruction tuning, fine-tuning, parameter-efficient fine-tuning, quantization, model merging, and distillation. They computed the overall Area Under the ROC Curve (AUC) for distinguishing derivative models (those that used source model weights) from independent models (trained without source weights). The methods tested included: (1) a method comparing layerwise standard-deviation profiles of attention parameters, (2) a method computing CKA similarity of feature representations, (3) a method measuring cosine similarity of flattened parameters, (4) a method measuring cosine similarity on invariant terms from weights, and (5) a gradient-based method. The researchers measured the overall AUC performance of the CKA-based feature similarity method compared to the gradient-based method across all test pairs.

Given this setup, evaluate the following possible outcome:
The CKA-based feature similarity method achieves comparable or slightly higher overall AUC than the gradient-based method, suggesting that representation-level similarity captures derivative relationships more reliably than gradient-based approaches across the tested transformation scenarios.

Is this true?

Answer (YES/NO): NO